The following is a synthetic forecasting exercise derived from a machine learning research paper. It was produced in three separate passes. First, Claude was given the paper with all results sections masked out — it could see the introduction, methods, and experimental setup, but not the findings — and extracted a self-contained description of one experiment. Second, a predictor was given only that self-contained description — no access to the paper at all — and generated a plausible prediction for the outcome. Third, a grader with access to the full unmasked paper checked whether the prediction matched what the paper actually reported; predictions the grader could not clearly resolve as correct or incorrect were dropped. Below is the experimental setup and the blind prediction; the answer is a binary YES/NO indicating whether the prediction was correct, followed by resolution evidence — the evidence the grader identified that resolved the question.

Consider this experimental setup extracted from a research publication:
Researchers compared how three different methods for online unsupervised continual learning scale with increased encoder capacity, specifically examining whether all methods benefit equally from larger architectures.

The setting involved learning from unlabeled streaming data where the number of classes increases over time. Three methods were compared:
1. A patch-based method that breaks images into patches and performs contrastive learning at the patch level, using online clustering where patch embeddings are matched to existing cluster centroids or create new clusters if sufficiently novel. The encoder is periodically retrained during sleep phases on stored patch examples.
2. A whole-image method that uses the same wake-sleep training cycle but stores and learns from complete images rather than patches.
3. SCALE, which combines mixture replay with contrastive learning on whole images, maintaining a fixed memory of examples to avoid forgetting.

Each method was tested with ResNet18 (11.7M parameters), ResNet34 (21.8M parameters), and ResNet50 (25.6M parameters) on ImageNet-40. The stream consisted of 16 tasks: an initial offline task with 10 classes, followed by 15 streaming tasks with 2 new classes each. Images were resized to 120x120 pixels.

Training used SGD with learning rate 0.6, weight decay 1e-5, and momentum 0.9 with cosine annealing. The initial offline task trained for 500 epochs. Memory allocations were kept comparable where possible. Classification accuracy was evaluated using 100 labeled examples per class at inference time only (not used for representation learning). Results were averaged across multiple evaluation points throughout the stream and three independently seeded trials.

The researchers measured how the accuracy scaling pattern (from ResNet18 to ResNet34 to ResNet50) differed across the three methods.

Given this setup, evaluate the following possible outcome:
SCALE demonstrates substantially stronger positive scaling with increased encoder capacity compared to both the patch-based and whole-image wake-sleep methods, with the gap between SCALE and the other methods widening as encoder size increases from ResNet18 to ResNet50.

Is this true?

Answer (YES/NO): NO